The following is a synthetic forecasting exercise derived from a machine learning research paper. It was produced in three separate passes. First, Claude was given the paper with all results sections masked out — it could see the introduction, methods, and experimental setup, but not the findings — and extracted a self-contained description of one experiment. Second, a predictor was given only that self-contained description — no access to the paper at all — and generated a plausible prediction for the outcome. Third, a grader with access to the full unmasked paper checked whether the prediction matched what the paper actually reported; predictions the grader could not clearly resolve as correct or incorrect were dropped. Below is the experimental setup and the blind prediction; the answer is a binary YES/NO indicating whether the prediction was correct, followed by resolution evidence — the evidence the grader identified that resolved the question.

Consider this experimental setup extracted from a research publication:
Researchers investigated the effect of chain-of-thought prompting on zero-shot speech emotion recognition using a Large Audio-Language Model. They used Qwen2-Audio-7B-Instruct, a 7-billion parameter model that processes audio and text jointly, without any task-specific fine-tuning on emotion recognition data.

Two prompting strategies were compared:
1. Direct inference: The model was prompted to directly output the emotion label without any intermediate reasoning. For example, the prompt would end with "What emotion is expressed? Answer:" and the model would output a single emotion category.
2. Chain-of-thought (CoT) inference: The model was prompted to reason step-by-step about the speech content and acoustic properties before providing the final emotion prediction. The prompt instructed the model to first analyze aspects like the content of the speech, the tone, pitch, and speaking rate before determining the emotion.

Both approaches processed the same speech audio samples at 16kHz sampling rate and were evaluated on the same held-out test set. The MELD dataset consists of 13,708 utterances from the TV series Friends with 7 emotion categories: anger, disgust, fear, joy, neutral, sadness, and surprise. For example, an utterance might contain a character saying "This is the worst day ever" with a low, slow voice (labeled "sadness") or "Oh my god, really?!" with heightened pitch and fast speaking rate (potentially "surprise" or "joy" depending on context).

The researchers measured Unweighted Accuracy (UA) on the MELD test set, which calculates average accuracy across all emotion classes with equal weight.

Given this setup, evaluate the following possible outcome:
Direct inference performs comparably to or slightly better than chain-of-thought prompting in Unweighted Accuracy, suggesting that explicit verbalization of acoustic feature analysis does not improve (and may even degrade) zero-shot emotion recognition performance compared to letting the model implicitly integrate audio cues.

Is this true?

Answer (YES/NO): NO